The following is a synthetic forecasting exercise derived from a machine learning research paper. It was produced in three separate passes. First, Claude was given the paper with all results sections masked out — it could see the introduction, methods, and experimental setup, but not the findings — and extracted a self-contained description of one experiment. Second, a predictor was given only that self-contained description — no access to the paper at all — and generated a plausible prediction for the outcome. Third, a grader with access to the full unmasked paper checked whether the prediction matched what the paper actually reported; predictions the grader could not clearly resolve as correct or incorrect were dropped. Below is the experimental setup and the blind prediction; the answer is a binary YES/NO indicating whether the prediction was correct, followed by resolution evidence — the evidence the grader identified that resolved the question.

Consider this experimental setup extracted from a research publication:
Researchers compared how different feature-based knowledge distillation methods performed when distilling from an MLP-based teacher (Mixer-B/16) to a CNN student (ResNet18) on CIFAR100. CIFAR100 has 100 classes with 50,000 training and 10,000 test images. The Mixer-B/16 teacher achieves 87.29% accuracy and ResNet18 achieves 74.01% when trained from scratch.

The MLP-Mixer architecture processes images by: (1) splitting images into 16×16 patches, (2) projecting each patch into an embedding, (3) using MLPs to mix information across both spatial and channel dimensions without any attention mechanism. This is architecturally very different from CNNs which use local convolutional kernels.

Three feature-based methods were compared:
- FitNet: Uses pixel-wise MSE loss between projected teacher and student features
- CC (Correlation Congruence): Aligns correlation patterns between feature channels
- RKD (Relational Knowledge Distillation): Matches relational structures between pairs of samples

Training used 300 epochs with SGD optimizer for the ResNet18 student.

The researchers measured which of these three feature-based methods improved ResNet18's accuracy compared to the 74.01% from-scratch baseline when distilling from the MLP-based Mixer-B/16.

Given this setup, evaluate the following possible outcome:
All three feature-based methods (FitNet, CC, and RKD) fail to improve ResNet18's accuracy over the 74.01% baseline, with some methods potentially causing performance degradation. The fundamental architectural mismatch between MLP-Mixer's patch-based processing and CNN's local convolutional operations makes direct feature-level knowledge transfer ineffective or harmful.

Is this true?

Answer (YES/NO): NO